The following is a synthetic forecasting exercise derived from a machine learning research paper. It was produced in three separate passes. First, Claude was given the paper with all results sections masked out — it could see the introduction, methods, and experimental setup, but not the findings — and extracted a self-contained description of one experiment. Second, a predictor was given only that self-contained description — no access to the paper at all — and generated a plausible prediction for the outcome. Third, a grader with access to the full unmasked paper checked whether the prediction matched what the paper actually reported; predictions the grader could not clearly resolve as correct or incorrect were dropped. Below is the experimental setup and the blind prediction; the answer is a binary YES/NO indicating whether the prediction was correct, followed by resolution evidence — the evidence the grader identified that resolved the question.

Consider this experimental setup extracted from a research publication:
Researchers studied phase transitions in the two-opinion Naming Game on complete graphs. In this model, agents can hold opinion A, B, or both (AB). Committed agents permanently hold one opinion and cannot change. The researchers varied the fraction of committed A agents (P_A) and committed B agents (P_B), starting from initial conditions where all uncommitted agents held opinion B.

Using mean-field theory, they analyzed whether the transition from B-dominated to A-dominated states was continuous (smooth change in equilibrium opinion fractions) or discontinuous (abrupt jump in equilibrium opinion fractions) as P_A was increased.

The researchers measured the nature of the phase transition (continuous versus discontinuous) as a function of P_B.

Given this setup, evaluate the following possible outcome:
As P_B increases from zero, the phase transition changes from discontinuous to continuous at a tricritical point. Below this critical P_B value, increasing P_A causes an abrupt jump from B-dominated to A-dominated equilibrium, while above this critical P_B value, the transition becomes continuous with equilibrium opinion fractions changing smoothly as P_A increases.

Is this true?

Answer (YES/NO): YES